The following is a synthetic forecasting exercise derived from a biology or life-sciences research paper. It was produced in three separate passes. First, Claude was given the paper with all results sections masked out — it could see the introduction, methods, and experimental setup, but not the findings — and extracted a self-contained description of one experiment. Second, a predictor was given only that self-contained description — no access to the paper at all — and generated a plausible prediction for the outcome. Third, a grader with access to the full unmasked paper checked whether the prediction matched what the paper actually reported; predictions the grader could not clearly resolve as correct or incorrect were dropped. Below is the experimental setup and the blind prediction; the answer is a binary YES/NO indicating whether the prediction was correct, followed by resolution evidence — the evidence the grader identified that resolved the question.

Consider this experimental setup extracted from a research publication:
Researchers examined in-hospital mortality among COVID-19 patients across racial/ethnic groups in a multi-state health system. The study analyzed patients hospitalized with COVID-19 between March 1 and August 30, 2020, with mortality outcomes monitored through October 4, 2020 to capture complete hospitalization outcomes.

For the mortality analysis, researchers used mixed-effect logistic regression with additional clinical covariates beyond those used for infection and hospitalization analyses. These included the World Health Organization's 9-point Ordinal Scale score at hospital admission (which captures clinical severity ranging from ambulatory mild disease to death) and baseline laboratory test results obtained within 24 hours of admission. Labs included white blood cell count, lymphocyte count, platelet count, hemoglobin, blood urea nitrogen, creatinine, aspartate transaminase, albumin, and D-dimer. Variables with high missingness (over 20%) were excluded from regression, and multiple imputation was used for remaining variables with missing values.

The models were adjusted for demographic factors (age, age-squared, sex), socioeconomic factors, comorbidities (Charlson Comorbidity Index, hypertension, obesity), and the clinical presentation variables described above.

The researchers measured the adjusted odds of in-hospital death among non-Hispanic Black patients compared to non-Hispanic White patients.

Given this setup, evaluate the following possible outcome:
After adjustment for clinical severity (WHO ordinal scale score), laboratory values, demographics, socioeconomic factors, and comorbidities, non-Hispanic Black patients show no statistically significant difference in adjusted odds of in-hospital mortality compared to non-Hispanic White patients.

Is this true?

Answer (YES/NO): YES